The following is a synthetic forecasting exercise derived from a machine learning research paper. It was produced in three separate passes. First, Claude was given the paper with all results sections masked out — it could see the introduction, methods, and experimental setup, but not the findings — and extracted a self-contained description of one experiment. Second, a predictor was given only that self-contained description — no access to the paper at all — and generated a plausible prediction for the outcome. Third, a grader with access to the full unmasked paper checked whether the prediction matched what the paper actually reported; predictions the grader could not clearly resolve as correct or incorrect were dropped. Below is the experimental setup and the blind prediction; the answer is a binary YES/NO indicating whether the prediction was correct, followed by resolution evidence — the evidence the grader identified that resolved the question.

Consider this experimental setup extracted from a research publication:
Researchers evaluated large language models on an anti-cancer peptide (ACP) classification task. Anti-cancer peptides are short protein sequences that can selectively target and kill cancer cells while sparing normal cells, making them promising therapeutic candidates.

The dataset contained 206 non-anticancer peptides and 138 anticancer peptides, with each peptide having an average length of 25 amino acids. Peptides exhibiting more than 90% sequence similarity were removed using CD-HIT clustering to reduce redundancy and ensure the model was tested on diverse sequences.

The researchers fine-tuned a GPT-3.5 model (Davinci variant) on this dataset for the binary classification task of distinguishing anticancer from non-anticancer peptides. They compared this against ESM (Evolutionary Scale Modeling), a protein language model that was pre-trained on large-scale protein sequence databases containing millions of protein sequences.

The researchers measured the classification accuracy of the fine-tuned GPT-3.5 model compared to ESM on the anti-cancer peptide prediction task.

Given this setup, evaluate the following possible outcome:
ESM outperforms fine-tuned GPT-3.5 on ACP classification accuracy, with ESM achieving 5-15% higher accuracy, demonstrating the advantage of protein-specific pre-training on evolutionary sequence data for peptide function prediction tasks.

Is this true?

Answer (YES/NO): NO